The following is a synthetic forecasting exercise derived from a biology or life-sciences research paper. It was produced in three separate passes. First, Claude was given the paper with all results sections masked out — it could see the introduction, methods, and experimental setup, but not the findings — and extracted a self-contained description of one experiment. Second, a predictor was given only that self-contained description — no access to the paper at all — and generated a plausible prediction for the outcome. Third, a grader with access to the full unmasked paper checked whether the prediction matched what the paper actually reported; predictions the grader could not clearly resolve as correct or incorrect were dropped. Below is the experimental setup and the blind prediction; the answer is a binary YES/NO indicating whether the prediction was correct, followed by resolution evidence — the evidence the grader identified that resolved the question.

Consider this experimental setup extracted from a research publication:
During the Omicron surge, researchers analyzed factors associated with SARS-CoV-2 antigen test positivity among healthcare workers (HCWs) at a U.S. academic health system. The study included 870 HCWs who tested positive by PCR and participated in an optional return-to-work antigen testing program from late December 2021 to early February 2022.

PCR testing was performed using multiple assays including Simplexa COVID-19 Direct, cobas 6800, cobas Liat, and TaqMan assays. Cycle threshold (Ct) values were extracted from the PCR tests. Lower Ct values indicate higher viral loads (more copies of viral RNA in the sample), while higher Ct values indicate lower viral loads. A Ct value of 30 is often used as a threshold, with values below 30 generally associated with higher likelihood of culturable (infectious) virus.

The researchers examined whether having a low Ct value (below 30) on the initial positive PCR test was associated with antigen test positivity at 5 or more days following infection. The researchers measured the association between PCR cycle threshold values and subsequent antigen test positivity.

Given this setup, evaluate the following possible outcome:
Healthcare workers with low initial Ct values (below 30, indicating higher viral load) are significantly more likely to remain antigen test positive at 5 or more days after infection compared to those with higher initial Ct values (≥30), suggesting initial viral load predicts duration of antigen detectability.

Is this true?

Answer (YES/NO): NO